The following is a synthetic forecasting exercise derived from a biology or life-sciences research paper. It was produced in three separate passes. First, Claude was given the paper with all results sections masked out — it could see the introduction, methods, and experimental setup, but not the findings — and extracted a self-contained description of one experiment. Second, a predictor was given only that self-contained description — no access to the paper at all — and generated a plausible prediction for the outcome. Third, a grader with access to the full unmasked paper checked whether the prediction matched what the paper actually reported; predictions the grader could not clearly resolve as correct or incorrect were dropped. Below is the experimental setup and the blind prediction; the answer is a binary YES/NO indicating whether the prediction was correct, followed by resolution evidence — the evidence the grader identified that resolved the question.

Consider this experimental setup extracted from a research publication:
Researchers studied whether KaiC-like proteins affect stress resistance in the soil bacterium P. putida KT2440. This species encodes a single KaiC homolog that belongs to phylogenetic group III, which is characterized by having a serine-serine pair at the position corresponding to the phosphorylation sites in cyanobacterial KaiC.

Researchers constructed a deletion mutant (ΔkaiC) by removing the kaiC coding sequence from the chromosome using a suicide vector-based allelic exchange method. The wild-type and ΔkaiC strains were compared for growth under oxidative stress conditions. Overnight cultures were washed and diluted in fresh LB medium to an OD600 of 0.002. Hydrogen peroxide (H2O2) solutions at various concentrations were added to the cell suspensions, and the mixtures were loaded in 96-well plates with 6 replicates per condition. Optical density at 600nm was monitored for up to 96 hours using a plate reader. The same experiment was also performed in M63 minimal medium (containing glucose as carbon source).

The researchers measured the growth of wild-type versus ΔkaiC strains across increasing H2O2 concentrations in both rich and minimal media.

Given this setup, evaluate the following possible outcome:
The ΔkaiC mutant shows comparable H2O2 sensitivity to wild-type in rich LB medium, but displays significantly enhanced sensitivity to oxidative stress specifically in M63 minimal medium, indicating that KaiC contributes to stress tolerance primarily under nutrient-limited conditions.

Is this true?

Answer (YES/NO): NO